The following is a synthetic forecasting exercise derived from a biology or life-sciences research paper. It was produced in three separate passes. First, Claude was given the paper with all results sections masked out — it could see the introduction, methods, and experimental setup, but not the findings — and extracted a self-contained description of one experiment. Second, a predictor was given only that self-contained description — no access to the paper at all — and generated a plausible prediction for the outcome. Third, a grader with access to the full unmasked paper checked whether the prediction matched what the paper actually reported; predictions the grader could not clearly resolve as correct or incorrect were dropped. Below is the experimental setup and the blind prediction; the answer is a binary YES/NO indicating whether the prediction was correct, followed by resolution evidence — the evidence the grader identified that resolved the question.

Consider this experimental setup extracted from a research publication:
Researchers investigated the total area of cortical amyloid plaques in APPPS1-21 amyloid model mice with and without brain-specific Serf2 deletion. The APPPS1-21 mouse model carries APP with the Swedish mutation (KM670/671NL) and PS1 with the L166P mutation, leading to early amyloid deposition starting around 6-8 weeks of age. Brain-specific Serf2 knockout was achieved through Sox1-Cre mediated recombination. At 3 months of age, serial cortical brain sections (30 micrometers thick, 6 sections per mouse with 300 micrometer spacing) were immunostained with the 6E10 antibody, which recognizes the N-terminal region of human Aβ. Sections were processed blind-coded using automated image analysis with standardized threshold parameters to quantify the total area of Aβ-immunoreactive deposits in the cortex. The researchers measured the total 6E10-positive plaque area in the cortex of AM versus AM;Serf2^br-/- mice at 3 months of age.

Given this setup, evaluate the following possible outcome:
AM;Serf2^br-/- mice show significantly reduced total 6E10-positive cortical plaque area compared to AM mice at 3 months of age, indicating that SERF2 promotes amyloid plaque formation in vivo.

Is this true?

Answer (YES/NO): NO